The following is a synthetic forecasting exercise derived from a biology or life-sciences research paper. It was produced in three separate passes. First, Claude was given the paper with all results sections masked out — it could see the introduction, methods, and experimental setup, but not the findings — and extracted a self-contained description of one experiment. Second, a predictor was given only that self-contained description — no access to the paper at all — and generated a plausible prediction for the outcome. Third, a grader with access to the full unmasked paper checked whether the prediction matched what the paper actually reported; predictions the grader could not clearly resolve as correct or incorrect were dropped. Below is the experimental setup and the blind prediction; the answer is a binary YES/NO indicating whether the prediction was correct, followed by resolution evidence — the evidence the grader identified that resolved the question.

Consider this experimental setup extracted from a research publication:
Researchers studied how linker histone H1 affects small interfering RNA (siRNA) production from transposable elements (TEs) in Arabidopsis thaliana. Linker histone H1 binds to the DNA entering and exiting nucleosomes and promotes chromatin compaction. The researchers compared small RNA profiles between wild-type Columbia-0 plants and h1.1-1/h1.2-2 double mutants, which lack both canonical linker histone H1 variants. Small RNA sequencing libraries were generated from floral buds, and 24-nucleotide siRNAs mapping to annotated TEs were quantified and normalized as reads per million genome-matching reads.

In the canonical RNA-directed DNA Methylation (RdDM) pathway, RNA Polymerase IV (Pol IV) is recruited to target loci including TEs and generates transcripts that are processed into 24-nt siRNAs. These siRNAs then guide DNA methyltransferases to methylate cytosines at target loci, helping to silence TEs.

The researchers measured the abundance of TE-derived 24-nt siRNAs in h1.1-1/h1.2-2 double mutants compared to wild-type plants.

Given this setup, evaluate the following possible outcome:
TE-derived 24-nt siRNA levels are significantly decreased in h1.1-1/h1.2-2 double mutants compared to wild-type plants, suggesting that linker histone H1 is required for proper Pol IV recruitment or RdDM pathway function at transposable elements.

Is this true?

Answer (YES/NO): NO